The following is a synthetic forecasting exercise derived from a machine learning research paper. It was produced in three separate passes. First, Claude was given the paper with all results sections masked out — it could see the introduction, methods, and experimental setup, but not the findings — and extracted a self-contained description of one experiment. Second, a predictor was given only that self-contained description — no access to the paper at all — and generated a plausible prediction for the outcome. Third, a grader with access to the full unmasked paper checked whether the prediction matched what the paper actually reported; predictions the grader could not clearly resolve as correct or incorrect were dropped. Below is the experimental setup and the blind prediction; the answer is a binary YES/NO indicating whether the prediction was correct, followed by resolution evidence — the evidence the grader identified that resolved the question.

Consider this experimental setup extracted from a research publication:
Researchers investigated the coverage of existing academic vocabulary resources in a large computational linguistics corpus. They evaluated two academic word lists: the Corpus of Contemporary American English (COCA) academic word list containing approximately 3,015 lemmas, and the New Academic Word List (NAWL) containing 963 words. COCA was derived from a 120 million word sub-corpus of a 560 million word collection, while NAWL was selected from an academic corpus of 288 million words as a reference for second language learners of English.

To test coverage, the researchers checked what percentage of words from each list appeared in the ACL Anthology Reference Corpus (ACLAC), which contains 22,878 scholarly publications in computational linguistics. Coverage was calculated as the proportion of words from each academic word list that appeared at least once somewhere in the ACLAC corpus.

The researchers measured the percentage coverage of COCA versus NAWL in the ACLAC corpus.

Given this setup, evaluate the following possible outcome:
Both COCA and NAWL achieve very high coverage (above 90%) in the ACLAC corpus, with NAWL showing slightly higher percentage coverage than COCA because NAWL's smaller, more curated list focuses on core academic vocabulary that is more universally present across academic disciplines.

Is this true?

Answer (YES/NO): YES